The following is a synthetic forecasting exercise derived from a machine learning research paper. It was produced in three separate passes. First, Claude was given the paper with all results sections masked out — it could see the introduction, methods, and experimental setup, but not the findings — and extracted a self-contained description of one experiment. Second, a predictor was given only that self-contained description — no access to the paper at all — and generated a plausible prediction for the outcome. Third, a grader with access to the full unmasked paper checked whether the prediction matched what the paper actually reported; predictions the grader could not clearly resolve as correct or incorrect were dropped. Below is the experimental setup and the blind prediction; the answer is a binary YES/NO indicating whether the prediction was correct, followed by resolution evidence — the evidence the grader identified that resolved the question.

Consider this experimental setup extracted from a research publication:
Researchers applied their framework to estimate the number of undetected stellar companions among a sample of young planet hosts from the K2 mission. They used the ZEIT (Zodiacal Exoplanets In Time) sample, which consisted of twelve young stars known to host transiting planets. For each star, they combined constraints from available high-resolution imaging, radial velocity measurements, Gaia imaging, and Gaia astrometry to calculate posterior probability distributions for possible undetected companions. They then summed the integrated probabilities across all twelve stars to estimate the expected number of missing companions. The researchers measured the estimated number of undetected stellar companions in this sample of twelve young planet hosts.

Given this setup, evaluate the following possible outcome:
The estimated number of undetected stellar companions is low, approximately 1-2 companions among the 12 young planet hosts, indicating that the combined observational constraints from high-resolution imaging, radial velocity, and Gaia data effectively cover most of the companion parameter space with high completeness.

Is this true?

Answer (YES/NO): YES